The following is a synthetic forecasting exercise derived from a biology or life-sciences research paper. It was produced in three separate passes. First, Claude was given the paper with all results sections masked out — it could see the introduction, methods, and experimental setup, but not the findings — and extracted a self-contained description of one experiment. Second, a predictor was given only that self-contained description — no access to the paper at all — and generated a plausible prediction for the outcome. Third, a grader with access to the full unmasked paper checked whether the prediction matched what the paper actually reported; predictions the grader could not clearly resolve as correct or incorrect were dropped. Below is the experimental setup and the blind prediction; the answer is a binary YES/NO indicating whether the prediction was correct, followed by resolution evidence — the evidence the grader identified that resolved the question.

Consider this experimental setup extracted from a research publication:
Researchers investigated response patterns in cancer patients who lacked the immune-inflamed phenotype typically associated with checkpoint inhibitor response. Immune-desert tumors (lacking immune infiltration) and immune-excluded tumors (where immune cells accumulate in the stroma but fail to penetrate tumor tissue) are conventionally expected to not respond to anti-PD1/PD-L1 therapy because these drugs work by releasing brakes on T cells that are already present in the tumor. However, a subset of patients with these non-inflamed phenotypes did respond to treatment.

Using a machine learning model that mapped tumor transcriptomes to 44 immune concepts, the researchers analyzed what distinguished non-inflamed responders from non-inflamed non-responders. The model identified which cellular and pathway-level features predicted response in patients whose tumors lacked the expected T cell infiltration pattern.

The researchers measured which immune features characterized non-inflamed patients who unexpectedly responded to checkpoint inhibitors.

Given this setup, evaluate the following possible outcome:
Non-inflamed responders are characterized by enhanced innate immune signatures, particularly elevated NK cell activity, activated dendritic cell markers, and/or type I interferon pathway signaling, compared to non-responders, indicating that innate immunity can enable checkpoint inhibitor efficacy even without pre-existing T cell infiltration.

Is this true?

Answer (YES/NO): NO